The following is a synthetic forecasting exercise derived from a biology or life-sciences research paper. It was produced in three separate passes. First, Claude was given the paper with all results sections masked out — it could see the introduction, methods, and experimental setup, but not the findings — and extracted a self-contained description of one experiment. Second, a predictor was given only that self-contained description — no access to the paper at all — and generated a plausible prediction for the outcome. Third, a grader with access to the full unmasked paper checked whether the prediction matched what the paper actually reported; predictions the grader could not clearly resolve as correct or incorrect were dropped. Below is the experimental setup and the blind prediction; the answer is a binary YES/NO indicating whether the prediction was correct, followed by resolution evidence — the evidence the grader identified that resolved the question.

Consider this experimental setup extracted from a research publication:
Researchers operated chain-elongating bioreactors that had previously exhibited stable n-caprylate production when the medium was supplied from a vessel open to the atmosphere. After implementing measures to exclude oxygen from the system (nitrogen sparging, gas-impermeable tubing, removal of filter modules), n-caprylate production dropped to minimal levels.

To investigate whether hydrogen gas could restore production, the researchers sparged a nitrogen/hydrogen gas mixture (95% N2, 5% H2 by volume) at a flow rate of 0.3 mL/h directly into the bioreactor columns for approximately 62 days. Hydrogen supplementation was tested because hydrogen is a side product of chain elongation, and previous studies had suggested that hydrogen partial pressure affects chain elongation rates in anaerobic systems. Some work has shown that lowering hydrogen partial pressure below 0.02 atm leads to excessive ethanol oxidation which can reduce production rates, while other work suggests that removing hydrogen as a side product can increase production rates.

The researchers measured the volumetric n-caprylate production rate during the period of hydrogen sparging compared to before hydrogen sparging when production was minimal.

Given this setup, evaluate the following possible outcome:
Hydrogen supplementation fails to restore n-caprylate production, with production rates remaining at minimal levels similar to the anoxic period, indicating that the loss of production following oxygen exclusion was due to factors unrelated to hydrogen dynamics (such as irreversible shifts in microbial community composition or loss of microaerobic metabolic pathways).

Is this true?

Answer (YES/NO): YES